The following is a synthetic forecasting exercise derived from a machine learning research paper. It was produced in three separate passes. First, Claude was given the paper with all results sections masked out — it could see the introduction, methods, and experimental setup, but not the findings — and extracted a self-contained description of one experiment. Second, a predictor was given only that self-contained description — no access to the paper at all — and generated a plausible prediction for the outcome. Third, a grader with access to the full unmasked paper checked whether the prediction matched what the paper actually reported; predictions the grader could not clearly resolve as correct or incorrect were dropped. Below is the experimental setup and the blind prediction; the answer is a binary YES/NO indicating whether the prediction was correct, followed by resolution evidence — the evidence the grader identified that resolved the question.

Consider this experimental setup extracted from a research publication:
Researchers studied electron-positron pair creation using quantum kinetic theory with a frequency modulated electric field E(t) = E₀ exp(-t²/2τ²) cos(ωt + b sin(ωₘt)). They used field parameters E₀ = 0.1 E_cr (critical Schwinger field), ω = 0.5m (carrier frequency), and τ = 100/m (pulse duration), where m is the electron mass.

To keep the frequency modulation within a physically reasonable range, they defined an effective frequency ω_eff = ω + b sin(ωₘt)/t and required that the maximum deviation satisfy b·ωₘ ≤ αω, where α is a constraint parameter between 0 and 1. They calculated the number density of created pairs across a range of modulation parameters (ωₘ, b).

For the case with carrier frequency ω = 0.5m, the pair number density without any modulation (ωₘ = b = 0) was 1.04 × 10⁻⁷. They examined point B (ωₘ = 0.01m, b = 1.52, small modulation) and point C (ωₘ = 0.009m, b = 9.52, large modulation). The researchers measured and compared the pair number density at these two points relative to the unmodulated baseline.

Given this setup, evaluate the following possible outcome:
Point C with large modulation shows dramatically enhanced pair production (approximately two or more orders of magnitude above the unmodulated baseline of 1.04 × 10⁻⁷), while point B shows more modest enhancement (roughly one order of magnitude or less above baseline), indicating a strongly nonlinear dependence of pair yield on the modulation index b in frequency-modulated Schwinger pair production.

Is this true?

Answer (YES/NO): NO